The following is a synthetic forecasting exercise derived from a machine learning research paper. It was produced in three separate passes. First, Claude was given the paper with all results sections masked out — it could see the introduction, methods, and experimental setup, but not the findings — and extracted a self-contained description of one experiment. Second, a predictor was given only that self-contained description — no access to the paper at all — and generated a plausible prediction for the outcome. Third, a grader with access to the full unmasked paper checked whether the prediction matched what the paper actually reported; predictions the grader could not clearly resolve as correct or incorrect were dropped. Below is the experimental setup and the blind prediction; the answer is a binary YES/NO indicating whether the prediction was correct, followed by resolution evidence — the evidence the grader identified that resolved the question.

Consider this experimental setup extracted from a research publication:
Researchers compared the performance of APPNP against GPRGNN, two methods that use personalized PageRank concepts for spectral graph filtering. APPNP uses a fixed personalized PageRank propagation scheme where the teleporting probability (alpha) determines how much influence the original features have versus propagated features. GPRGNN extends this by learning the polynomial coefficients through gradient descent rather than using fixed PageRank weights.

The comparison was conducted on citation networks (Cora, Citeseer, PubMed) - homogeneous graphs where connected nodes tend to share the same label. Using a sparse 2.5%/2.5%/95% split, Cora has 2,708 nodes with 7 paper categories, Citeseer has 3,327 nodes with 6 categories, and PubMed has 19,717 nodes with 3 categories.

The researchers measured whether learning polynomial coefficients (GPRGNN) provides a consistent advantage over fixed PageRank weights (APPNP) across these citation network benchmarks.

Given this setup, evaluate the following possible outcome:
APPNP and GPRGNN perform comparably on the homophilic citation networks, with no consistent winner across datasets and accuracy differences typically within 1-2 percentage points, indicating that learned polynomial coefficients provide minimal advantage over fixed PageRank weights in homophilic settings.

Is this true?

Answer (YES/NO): YES